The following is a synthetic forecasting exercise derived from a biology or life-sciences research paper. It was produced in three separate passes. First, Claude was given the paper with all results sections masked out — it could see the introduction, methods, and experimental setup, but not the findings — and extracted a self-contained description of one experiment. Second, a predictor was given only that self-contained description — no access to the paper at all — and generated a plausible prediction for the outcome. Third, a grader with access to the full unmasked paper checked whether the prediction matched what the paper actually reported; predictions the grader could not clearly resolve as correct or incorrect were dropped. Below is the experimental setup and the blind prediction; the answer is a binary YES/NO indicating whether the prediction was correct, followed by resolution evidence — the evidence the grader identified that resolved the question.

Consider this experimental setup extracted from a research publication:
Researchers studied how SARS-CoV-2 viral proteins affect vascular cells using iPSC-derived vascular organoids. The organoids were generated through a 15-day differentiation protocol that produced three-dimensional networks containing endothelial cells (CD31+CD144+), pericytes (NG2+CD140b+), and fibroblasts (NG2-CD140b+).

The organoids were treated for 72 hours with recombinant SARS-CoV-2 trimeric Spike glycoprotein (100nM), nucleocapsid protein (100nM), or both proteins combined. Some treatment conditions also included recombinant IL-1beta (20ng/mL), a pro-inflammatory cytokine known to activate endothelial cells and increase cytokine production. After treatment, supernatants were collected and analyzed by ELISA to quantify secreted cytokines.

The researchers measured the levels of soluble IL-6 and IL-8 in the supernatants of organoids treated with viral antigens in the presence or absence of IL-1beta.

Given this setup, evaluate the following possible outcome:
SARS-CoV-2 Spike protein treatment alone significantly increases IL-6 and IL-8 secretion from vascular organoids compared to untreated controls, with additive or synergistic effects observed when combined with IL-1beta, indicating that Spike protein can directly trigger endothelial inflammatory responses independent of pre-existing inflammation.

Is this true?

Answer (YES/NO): NO